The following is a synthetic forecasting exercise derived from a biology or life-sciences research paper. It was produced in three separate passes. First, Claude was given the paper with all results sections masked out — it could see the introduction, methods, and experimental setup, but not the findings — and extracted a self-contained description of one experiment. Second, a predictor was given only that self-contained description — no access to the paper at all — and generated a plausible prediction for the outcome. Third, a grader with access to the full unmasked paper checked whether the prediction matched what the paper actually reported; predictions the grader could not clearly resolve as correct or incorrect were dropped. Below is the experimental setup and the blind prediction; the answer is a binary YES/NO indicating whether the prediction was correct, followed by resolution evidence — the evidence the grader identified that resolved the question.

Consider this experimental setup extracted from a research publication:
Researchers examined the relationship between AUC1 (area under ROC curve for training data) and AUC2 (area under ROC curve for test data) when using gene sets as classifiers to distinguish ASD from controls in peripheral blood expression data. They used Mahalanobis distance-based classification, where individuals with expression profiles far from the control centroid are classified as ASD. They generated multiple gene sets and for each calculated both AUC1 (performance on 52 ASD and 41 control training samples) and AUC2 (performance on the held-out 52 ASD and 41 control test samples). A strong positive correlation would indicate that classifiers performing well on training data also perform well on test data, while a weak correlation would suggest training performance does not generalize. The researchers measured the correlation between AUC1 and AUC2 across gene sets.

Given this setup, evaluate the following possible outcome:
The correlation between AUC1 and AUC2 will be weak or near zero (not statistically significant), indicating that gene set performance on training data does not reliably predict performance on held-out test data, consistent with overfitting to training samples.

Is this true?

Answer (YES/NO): YES